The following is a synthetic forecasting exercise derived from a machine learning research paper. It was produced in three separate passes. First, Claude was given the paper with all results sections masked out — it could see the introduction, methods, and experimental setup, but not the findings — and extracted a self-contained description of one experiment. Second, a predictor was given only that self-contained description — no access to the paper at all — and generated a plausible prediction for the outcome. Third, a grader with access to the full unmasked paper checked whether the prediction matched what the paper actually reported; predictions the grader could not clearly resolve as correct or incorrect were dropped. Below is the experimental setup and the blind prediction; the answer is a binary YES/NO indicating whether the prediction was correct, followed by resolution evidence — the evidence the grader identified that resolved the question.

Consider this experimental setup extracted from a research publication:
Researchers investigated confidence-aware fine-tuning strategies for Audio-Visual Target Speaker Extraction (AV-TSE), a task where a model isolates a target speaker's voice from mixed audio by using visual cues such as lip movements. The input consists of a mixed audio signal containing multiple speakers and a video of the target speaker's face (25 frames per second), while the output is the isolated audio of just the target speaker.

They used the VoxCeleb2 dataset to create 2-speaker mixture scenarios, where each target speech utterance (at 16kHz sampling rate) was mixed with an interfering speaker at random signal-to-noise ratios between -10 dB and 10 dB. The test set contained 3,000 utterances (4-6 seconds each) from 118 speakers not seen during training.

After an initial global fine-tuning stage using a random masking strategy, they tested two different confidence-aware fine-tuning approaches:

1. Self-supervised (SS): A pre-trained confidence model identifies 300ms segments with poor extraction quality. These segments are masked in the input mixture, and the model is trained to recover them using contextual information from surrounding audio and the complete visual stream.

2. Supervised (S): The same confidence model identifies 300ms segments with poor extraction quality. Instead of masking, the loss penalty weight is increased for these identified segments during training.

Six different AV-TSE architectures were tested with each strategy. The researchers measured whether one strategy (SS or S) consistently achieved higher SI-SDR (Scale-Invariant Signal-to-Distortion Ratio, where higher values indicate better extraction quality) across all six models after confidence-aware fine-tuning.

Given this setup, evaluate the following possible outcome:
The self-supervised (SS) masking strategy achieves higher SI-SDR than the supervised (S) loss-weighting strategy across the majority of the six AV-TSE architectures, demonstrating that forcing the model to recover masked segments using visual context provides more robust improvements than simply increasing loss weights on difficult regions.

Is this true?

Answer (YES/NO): NO